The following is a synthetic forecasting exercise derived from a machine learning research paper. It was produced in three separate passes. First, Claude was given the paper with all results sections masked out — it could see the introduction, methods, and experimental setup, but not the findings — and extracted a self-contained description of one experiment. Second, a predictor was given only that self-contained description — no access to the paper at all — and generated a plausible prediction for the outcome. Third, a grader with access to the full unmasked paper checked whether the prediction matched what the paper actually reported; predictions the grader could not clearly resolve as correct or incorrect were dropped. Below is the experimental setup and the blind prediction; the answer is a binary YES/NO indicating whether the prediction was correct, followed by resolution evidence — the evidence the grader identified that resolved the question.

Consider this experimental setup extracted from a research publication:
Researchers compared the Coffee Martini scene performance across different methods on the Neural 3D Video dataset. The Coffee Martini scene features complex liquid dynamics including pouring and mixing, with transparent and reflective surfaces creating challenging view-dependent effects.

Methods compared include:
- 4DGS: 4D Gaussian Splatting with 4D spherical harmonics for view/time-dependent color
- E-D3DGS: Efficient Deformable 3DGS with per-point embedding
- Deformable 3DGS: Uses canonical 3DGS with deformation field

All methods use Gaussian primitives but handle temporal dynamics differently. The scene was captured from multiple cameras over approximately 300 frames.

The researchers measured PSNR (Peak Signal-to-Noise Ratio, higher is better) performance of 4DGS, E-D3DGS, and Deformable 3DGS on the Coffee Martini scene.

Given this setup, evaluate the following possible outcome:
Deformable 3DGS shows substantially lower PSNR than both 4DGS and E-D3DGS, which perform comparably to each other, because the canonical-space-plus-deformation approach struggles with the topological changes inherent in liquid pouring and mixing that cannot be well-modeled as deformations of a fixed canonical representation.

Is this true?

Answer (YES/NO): NO